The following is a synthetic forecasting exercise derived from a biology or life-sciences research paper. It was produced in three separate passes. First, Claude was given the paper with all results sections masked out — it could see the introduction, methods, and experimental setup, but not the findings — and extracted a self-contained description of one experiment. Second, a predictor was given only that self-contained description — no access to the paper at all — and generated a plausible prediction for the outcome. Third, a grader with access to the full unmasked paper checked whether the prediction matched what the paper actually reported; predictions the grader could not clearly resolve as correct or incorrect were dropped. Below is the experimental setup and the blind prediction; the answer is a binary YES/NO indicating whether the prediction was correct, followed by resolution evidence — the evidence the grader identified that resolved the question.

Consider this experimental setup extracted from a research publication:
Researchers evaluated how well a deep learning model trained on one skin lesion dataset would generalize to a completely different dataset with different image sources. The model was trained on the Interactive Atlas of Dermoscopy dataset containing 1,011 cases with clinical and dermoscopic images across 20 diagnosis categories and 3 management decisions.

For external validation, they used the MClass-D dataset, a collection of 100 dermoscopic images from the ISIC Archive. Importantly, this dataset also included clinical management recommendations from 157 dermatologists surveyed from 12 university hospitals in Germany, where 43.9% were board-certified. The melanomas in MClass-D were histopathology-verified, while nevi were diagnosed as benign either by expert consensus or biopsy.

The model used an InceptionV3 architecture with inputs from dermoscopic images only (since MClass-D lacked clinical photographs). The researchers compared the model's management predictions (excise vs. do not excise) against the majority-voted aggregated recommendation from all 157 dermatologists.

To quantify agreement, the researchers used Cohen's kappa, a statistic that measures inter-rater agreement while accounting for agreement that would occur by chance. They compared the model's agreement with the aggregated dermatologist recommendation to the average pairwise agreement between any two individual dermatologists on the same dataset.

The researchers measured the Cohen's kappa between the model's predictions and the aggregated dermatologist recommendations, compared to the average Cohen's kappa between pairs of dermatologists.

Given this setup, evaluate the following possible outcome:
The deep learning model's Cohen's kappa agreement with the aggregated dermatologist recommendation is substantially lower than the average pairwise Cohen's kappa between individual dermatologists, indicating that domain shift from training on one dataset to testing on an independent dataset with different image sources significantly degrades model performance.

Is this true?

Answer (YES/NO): NO